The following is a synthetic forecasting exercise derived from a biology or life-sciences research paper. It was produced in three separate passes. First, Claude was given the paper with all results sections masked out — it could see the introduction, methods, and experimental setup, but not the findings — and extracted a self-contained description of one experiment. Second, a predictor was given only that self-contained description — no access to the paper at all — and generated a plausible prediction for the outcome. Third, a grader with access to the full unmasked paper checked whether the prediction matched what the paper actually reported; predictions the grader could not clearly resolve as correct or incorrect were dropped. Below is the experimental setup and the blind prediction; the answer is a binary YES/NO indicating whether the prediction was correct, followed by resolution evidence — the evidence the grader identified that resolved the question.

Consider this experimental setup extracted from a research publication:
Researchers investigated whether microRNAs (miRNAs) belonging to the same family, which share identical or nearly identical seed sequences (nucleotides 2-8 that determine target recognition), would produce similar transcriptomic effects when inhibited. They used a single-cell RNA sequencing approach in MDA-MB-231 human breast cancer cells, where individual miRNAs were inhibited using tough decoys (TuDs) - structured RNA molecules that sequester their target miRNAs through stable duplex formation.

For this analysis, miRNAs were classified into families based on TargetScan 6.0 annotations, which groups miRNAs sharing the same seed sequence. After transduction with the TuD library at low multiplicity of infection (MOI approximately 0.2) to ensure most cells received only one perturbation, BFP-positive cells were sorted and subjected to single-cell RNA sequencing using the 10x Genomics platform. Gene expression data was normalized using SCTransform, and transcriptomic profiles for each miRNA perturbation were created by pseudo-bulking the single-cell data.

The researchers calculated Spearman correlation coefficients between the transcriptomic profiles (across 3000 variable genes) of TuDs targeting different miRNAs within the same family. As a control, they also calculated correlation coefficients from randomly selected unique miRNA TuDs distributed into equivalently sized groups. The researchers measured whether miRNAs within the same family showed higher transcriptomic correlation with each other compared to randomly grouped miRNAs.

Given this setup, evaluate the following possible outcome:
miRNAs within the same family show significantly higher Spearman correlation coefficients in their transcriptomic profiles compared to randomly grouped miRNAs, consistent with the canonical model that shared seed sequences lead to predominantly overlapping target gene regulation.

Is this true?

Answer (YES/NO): YES